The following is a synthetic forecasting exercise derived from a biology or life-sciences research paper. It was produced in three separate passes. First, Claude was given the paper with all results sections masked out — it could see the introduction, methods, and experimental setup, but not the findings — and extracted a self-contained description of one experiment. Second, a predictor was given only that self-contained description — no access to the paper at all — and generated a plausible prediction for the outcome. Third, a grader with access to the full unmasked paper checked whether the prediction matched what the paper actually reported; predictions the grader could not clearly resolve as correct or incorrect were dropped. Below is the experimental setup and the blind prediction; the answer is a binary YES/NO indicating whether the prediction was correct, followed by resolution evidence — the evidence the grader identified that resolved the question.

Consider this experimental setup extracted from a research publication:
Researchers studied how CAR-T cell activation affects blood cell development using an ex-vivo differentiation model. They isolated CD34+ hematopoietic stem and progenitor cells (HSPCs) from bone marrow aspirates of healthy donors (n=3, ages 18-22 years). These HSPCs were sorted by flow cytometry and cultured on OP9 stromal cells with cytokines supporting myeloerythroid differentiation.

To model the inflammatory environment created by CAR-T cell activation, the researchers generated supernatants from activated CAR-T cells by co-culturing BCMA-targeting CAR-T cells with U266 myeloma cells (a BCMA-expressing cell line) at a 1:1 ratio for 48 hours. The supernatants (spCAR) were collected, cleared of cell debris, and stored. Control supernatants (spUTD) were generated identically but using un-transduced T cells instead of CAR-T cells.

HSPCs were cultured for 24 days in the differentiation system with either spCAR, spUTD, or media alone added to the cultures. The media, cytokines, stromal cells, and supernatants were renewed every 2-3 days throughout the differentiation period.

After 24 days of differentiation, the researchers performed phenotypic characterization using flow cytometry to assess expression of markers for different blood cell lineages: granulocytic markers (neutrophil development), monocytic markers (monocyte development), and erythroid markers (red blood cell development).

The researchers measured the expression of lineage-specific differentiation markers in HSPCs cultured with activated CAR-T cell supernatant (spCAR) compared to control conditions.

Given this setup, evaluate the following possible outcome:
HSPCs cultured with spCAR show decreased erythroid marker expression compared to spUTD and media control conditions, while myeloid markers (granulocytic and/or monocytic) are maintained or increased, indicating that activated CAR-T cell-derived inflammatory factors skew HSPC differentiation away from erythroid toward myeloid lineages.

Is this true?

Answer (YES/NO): NO